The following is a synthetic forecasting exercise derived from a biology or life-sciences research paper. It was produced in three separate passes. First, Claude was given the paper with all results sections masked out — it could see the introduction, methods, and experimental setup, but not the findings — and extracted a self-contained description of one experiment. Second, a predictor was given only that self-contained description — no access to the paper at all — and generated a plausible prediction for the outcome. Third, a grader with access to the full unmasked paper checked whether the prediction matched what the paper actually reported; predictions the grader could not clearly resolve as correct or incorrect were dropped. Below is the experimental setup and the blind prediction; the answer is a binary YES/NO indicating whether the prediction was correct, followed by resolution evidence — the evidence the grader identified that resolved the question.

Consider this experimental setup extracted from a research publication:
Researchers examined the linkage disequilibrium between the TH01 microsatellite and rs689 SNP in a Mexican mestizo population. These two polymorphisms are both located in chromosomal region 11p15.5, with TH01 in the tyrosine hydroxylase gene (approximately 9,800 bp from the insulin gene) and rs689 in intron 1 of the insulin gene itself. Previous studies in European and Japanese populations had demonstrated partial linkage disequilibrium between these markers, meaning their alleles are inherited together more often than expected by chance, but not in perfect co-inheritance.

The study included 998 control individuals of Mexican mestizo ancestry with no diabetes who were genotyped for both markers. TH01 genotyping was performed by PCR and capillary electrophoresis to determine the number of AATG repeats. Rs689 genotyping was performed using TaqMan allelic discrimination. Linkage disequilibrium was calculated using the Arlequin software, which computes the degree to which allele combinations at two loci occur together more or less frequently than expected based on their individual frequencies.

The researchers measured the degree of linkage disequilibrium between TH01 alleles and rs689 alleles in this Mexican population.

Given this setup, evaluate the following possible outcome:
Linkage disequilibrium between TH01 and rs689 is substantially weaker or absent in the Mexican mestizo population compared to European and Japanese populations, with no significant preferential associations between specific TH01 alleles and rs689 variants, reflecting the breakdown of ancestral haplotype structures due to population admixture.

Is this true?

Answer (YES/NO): NO